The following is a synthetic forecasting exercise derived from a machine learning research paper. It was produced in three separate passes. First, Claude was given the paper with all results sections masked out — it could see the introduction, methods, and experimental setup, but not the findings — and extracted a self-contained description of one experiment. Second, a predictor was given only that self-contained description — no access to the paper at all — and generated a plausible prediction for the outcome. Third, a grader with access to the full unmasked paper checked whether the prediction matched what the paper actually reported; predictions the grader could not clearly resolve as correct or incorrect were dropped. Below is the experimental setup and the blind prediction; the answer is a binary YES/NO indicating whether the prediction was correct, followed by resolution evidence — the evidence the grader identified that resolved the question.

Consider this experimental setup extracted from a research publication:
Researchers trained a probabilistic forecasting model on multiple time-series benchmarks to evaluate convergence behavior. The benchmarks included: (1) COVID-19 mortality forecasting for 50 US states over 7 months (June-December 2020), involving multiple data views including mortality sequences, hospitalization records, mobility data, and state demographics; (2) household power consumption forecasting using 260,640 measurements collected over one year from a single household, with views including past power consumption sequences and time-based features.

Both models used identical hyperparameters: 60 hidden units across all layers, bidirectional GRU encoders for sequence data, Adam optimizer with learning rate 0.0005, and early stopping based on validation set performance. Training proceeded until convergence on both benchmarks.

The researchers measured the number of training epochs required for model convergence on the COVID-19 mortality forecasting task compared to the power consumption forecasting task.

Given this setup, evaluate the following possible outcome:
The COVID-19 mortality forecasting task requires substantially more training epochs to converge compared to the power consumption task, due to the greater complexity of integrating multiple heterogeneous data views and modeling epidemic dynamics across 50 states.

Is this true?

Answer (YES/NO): YES